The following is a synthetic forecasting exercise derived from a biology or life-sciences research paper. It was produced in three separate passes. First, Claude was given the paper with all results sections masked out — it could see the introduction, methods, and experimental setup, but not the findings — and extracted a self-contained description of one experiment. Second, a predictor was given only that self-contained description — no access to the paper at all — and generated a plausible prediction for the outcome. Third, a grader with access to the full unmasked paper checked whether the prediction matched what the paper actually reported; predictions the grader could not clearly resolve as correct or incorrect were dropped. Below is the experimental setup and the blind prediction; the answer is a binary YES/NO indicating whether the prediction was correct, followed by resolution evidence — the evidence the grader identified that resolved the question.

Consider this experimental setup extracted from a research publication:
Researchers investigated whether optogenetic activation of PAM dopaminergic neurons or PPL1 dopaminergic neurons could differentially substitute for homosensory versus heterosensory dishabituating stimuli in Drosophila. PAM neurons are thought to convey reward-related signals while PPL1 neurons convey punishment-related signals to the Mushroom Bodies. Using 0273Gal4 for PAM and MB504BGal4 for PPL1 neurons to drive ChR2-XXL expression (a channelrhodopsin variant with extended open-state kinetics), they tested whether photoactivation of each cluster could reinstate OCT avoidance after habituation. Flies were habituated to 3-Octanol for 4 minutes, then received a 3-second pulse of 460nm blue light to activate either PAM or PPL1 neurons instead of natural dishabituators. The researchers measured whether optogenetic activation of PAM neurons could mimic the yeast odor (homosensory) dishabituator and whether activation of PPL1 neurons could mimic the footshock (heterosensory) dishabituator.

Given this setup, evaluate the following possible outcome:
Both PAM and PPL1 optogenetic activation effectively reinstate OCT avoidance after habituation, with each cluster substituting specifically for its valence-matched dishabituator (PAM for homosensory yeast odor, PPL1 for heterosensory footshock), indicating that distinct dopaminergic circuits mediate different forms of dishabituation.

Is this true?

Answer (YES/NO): YES